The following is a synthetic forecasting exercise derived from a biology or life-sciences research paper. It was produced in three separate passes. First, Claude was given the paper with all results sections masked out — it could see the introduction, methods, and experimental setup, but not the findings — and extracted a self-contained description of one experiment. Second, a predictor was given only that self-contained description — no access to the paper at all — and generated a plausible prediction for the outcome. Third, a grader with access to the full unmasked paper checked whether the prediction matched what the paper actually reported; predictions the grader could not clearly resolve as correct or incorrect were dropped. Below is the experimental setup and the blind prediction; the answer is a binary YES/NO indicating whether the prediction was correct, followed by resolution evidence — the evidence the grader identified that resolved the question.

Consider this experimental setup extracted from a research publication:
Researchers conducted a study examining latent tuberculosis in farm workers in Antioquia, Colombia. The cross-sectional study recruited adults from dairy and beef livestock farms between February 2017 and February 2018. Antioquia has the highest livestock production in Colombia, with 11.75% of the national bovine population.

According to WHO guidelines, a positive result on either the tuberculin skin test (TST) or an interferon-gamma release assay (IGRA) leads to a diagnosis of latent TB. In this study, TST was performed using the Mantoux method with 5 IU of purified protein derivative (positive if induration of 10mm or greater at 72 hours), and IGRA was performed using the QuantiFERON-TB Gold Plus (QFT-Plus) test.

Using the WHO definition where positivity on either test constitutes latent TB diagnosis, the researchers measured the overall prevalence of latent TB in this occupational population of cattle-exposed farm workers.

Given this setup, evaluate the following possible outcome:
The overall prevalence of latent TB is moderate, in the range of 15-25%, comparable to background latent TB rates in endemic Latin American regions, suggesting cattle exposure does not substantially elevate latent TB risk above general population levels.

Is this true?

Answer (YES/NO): NO